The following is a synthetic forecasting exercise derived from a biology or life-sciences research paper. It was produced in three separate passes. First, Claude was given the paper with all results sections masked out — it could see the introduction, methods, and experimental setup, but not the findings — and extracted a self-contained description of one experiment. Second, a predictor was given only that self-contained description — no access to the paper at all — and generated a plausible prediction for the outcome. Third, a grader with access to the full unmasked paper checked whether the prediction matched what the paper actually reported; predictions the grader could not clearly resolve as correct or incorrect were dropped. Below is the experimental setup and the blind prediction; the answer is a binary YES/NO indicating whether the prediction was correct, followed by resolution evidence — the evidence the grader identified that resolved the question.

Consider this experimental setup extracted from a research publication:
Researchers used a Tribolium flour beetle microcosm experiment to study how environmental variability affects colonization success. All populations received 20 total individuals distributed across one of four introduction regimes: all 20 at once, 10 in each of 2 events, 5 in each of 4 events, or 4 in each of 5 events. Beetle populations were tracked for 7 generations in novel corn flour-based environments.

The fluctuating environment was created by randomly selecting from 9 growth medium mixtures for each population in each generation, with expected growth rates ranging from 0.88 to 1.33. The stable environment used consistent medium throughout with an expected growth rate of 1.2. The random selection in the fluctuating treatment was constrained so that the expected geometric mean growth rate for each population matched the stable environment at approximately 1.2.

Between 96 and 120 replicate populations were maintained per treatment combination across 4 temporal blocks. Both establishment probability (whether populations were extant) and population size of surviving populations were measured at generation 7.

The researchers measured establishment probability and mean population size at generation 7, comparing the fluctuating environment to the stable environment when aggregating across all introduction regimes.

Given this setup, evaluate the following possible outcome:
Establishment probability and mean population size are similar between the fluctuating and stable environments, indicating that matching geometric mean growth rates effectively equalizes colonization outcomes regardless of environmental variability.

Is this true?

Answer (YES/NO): NO